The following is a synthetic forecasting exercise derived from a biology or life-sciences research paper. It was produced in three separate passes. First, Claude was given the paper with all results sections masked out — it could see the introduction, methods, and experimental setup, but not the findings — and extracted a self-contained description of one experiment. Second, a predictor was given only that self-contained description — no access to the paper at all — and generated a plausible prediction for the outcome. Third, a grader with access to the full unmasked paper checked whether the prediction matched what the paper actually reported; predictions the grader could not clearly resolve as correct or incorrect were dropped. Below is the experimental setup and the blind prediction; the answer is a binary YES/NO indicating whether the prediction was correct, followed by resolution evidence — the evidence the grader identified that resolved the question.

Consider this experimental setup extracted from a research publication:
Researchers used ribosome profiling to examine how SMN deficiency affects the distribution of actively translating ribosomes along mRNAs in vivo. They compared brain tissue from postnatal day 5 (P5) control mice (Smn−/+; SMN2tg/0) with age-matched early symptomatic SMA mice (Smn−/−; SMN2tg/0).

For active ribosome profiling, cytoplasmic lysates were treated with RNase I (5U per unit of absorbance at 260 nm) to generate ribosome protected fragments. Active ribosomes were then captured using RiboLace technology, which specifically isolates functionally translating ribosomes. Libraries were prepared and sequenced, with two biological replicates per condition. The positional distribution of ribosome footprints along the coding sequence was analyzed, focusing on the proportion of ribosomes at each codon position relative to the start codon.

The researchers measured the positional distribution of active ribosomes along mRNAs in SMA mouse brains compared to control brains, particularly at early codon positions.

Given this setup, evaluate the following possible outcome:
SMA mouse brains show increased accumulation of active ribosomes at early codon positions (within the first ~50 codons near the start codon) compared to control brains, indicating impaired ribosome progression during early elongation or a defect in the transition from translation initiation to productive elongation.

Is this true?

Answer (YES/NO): NO